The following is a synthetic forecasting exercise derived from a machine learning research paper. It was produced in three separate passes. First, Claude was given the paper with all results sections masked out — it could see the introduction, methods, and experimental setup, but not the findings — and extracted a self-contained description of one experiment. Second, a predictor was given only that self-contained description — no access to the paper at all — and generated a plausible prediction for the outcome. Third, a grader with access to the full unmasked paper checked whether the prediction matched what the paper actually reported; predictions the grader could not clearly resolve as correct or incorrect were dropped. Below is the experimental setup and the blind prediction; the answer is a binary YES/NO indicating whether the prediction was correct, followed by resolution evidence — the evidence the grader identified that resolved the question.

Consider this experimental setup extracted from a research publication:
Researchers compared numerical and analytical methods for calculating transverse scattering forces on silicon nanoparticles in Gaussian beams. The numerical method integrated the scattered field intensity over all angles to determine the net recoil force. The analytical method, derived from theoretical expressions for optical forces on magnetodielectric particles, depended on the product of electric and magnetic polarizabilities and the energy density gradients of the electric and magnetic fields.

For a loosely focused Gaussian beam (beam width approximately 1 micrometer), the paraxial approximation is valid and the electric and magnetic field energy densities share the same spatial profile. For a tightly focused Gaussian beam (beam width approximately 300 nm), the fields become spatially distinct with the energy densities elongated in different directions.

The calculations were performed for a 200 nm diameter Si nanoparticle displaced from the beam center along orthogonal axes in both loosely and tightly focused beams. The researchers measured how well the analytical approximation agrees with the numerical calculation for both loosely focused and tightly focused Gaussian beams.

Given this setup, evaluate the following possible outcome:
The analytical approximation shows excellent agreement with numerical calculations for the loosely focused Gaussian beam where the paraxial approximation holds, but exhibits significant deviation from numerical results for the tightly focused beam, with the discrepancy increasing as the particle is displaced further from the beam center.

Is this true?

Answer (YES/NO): NO